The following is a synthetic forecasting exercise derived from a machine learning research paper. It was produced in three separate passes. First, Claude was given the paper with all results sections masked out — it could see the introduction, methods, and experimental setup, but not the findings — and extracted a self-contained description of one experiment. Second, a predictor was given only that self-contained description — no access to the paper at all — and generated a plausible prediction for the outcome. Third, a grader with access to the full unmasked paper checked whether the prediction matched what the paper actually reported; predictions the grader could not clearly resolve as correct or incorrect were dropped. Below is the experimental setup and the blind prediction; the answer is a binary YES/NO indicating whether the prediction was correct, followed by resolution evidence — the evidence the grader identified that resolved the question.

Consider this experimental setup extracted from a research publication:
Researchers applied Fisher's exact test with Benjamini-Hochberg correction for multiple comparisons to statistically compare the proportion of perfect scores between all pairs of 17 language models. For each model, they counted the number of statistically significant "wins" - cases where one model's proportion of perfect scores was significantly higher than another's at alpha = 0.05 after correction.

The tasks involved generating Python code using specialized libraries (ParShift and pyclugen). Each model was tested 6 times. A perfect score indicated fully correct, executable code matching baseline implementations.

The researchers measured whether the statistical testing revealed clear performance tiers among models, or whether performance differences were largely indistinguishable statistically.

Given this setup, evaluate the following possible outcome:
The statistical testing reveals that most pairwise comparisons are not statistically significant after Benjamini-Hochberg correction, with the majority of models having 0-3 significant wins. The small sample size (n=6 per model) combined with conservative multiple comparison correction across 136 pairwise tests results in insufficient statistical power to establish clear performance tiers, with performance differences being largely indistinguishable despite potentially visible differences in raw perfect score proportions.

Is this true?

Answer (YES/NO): NO